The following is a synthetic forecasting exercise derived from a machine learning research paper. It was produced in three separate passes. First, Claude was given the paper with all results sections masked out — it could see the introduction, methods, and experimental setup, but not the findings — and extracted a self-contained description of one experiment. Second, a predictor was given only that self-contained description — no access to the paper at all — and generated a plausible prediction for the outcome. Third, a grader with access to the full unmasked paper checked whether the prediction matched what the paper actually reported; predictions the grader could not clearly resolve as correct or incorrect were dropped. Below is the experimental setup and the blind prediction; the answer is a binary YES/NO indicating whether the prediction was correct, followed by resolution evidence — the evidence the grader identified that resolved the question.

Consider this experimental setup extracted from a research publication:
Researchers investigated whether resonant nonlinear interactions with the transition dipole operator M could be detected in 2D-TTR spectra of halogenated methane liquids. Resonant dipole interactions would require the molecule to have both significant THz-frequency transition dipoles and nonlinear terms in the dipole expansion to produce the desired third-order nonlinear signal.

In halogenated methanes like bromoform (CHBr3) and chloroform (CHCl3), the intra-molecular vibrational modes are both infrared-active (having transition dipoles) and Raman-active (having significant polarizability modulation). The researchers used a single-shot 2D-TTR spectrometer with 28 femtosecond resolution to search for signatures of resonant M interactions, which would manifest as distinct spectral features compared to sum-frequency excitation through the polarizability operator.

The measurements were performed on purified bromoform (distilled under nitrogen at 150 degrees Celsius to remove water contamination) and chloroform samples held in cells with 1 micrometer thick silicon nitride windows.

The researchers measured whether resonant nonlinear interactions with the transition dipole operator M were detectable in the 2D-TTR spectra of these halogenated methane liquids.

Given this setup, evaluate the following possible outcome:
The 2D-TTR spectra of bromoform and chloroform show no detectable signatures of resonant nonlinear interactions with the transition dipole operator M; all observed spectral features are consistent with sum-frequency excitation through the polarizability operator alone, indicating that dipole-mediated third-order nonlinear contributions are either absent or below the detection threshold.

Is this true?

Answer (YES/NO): YES